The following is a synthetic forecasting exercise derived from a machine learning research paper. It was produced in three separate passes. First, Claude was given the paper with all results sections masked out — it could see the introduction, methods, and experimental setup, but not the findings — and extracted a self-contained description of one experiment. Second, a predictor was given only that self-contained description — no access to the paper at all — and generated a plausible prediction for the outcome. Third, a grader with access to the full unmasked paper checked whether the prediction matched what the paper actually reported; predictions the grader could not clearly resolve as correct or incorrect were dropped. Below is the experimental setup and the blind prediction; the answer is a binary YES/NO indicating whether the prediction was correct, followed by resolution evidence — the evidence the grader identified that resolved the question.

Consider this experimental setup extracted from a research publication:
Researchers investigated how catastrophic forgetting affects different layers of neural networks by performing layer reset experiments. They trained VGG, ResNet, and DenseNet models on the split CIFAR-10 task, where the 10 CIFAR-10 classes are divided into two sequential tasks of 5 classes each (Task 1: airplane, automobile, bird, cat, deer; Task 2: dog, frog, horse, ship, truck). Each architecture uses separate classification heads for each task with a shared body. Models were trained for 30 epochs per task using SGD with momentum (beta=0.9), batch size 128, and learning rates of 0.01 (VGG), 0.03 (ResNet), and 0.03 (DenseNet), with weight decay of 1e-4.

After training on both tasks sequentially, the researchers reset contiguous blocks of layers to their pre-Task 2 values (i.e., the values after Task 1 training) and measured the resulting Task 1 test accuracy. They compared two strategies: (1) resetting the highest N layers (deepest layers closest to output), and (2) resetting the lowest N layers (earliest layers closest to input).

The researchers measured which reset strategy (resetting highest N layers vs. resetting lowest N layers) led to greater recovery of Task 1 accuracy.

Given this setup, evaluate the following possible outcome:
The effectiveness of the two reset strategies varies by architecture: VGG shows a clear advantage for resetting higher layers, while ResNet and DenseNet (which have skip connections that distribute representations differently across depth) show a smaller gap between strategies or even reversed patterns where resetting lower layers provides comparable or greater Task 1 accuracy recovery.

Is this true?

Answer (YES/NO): NO